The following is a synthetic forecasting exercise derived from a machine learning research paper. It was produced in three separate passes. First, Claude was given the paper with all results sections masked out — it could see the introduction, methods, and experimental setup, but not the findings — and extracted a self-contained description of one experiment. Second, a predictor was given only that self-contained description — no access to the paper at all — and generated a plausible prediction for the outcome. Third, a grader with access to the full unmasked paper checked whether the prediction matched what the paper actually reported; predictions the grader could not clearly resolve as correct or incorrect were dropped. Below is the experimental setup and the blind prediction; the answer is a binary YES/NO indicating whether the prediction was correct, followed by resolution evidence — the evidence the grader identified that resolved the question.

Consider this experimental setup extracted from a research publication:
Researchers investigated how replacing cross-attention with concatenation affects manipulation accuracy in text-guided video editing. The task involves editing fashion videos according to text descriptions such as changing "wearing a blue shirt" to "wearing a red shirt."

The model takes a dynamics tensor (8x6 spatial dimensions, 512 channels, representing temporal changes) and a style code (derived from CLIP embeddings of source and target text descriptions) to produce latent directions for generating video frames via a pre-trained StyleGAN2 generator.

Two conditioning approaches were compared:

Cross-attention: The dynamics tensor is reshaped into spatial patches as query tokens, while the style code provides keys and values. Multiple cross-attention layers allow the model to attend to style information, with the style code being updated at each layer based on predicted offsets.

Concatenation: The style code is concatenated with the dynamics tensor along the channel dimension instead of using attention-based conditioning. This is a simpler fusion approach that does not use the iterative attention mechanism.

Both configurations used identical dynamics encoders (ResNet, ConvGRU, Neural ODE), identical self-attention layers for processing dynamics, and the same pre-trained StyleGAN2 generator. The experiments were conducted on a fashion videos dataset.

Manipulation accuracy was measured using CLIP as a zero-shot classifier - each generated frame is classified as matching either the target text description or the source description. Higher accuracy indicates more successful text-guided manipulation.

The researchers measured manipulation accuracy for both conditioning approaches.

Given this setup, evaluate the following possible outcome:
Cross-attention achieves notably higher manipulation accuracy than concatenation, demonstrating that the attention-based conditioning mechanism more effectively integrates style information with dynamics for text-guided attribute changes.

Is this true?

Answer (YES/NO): NO